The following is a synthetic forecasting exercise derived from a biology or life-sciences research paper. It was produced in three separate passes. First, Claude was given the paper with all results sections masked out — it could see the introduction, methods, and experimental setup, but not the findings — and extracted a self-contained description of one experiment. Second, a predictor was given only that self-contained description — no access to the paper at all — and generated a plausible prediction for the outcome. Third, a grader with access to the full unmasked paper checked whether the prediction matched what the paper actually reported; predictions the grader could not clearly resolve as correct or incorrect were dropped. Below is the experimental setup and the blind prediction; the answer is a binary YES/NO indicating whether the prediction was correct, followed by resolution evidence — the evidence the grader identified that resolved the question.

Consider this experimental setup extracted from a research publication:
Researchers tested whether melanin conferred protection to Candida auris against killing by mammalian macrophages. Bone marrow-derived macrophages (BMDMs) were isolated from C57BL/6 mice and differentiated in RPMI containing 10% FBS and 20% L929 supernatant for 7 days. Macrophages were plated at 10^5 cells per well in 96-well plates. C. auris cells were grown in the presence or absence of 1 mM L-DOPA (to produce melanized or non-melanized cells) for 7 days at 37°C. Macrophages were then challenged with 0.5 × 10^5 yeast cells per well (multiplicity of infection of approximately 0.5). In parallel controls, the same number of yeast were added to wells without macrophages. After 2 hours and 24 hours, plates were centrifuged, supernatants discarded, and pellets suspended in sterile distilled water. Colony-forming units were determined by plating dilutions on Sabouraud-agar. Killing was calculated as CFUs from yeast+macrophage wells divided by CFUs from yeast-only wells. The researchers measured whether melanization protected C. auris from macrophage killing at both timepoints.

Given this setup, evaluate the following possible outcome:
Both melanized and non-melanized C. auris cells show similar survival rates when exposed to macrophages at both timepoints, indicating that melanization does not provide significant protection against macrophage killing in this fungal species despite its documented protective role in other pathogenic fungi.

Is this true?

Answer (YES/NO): YES